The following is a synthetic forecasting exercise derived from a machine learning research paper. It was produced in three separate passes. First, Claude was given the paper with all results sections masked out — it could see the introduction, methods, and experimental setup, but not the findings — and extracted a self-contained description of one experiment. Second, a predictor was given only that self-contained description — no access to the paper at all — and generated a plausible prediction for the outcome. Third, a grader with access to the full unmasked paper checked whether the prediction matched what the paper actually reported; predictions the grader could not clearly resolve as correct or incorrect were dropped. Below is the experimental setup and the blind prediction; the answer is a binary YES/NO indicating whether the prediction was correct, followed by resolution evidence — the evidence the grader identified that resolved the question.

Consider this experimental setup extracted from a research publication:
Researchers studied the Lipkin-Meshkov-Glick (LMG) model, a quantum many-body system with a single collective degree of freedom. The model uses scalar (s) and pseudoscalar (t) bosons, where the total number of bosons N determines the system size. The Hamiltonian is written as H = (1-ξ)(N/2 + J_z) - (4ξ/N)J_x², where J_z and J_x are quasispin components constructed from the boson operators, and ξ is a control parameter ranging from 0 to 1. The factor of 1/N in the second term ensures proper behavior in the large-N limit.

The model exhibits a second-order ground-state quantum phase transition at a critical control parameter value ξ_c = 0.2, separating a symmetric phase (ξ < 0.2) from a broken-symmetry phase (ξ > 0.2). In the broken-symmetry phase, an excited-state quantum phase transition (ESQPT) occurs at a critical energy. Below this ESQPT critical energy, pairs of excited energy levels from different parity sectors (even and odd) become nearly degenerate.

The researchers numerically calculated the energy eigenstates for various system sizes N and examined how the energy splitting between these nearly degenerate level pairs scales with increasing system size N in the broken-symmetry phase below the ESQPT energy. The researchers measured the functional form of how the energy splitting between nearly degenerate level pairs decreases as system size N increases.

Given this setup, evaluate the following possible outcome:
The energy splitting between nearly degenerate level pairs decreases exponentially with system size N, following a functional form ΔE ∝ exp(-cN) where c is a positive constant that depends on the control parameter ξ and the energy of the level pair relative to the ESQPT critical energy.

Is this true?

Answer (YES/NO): YES